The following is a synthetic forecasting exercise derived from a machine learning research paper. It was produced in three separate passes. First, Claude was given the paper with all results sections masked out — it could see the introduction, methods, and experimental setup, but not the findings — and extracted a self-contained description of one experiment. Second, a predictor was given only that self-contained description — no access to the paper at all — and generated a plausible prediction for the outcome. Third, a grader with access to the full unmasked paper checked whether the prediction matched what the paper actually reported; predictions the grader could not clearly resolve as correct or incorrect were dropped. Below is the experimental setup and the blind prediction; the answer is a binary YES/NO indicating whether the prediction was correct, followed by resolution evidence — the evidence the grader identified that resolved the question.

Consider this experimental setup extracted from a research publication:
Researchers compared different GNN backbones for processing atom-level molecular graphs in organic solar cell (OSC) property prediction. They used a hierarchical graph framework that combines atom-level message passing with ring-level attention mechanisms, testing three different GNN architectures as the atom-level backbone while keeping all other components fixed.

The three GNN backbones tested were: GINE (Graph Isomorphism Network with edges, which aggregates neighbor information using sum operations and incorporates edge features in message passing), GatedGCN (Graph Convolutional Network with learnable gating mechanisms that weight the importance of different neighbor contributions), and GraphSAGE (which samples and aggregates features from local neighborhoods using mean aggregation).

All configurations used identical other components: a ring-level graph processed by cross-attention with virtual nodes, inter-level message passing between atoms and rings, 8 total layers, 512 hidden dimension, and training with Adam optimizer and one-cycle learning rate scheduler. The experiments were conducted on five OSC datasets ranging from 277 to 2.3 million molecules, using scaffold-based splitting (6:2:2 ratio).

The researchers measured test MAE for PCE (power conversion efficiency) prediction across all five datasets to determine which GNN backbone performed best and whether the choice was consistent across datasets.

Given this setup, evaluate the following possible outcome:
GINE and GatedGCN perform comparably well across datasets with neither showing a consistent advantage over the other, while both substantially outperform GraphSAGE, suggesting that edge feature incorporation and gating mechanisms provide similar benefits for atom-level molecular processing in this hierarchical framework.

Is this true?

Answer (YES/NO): NO